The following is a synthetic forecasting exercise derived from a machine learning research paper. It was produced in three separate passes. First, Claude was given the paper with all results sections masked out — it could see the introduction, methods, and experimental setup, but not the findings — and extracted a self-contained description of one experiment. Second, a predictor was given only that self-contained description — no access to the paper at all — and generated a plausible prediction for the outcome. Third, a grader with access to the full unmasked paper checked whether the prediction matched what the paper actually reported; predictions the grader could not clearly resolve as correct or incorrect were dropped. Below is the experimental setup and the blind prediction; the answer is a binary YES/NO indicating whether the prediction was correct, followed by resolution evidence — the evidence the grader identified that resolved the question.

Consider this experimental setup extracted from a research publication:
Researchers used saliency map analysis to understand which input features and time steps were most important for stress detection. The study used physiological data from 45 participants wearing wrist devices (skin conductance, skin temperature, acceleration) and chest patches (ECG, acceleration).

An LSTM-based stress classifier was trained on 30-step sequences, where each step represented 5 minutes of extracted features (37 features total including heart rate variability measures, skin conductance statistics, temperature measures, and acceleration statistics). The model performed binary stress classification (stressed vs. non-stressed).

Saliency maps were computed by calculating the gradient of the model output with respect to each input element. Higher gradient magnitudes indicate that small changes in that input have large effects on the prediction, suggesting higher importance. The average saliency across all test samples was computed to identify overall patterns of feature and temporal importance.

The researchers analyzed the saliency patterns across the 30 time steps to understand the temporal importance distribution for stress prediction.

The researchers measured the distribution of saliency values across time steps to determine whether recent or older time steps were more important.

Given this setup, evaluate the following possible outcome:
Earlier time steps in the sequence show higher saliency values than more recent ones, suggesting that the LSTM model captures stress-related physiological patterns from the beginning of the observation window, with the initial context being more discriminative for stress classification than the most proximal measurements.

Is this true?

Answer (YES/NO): NO